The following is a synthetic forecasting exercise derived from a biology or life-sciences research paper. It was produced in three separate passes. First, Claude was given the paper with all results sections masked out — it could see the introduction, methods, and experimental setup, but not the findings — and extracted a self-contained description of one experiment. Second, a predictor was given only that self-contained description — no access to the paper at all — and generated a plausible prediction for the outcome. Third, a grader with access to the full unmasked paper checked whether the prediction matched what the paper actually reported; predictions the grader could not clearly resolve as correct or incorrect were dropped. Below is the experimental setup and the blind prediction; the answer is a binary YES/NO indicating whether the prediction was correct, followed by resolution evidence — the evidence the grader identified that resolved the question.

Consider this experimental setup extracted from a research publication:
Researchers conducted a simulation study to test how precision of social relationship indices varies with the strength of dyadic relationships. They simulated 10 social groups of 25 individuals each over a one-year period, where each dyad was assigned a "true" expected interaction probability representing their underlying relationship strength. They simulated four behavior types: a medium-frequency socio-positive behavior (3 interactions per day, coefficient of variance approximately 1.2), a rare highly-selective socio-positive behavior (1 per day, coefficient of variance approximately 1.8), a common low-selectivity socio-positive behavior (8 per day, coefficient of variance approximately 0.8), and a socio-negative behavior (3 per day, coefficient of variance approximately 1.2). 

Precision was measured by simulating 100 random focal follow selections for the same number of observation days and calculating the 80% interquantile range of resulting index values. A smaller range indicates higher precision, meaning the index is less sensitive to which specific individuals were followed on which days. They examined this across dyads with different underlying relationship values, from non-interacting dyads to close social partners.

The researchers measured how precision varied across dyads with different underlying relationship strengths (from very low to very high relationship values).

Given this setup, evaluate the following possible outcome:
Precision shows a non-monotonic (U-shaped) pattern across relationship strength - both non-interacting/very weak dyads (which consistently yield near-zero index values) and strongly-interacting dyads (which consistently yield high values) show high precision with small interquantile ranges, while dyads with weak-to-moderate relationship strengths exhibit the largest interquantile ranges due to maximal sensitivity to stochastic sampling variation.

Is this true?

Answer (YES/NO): YES